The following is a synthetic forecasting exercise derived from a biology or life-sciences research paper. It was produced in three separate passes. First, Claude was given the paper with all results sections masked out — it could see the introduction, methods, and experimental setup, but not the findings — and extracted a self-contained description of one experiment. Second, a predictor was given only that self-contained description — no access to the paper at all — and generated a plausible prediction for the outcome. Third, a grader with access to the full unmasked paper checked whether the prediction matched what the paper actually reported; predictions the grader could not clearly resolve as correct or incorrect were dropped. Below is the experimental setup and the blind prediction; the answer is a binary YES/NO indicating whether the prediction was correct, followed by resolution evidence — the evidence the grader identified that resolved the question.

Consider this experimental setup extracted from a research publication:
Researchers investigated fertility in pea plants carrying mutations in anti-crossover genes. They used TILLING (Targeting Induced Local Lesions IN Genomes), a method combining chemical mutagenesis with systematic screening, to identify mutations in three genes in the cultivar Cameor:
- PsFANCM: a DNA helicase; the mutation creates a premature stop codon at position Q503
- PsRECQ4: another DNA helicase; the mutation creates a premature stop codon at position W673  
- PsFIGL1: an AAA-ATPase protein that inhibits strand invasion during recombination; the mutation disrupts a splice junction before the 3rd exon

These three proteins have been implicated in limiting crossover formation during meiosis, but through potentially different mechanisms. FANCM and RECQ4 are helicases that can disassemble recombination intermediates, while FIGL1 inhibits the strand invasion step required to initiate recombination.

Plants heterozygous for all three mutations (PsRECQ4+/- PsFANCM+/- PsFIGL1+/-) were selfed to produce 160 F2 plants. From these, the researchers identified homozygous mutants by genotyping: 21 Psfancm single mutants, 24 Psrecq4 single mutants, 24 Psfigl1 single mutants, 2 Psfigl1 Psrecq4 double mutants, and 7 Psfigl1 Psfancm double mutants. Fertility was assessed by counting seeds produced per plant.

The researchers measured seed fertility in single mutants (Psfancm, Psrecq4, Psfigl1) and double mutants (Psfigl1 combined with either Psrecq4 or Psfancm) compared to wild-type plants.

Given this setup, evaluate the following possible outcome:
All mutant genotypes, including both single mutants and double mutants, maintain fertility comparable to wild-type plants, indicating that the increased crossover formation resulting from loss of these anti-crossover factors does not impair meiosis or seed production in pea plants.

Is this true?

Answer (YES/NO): NO